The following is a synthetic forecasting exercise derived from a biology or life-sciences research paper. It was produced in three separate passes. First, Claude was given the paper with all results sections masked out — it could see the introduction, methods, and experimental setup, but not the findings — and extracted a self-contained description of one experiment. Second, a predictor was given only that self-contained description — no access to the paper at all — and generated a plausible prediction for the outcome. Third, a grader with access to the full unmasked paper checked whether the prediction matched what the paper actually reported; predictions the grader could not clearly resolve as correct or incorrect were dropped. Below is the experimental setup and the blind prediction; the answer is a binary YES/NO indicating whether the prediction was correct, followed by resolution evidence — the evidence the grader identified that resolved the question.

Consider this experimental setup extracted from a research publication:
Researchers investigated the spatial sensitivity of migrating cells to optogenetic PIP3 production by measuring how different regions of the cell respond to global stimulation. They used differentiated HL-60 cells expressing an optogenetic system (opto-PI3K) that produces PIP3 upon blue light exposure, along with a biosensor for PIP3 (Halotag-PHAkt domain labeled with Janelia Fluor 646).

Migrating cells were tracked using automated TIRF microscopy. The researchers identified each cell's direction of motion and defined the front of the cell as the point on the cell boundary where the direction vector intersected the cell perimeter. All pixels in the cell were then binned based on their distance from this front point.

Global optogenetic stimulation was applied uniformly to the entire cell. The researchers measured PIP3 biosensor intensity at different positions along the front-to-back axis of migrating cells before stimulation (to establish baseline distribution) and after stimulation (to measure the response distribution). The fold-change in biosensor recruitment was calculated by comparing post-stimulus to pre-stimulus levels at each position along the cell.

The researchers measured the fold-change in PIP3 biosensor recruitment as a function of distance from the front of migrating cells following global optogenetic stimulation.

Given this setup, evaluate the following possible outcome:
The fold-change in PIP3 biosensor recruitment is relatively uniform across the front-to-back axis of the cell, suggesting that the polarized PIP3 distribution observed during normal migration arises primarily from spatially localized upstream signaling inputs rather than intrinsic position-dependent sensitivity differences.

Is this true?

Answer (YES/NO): NO